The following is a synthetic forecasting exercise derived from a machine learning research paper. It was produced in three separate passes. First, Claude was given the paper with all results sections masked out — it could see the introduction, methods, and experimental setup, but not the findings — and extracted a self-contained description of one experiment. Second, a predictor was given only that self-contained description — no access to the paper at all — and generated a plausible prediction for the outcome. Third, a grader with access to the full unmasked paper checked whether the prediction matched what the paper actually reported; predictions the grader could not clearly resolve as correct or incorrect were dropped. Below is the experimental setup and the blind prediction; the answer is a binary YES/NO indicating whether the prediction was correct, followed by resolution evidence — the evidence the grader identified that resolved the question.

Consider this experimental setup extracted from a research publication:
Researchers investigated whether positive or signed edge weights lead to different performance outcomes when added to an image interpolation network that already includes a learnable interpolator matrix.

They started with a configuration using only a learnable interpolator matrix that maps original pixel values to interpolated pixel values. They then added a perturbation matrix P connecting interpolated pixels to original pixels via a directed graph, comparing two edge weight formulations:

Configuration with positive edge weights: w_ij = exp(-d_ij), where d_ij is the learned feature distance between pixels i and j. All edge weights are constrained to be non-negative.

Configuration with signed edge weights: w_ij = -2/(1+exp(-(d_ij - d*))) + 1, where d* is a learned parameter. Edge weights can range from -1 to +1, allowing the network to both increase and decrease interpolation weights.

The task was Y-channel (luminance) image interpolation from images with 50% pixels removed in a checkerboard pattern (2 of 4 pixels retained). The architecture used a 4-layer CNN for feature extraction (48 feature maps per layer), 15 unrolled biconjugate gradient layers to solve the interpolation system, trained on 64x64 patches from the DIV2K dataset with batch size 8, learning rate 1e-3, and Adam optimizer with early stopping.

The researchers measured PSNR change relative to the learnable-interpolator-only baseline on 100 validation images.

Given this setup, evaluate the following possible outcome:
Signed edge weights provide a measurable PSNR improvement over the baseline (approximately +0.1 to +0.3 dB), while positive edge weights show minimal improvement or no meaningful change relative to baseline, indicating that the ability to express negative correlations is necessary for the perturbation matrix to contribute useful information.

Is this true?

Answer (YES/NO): NO